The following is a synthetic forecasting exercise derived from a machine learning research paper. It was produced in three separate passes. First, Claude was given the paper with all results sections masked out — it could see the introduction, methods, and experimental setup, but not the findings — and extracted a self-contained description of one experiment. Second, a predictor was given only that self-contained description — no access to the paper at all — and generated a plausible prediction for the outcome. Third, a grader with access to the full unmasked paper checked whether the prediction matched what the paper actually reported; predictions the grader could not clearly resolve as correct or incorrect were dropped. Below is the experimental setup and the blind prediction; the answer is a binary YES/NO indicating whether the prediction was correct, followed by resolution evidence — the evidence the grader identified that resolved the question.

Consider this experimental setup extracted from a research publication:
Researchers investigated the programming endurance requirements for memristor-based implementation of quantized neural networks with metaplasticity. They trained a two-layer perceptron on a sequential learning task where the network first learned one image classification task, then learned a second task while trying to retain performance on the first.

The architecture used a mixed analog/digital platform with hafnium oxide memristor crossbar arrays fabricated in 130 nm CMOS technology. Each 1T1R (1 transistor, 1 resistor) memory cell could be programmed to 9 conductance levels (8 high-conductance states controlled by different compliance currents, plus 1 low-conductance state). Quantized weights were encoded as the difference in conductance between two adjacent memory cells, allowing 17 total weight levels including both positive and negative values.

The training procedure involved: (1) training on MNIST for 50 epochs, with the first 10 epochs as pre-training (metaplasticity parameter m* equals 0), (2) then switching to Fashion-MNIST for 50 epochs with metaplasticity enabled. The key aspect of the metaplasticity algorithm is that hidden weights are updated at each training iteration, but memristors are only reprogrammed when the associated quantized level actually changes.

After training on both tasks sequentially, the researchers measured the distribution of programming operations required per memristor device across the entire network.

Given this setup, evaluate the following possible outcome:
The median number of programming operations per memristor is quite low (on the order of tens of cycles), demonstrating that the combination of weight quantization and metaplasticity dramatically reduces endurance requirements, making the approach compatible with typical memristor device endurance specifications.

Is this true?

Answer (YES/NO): YES